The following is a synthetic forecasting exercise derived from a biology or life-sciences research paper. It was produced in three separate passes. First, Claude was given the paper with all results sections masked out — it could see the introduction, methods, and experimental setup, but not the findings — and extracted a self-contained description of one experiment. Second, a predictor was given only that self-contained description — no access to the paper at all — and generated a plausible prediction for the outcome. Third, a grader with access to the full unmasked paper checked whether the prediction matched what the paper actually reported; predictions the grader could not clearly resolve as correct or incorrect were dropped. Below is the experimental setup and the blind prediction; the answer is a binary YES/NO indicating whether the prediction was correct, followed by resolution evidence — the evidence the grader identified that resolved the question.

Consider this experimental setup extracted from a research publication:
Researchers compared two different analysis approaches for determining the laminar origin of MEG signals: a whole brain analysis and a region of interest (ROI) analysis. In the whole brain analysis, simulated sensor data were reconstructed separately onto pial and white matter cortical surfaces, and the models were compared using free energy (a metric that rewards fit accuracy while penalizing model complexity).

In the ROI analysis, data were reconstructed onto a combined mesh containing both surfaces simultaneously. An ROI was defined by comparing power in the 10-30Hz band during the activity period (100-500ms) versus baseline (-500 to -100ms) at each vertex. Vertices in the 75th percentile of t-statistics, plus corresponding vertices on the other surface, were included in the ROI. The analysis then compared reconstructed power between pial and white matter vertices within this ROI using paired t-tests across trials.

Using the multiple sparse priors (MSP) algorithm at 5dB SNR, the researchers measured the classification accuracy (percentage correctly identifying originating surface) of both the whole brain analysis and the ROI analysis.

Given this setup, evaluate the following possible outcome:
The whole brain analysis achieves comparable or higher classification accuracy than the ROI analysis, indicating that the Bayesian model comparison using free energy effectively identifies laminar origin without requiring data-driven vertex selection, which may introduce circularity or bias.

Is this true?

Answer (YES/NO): YES